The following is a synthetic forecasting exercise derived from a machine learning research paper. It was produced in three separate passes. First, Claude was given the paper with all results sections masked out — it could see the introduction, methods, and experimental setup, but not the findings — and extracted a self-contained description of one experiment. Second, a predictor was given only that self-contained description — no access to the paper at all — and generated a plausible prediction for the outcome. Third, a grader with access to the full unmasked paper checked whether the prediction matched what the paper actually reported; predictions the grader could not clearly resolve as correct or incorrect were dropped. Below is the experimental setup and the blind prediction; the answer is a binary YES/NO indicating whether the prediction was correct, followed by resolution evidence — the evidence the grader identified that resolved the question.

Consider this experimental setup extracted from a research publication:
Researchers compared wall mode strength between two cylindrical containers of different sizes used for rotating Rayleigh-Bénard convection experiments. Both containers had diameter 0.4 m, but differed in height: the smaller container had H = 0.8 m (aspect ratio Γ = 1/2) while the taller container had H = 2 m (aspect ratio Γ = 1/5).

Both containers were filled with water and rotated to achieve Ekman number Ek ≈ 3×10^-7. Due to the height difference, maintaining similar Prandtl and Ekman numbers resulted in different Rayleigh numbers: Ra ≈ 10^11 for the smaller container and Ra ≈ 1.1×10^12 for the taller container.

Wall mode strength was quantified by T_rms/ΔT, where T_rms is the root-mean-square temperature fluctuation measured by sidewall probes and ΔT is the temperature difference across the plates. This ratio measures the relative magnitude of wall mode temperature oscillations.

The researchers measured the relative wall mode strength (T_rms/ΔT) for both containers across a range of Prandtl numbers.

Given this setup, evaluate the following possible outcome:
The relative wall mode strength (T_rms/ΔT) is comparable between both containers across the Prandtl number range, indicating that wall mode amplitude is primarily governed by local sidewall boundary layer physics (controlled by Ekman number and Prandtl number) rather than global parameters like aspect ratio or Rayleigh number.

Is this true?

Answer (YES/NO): NO